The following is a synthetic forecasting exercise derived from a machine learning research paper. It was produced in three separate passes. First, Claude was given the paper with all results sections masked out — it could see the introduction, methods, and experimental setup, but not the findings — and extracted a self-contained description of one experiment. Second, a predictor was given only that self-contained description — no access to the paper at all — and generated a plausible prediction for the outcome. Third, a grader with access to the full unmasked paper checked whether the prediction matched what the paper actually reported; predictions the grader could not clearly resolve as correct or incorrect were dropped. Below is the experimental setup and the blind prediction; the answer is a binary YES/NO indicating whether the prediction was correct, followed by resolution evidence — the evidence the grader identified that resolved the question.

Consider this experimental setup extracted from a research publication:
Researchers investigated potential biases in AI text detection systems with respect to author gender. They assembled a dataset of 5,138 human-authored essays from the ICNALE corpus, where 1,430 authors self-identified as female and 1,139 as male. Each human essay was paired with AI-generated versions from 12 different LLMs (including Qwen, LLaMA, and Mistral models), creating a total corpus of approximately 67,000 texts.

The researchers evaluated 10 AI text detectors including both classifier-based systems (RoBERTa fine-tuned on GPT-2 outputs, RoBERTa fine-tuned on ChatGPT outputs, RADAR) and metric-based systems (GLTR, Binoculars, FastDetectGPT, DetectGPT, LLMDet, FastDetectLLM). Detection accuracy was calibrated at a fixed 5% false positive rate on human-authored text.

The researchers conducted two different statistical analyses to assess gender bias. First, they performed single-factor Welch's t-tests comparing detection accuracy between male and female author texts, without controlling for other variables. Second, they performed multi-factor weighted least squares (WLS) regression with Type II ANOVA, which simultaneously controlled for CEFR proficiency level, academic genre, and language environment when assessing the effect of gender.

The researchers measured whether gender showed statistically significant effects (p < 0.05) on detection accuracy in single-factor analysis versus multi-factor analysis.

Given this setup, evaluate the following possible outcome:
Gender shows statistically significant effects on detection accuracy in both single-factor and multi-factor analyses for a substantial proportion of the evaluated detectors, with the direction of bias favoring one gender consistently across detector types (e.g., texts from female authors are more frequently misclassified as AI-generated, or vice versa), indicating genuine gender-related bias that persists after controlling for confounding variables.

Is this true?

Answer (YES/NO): NO